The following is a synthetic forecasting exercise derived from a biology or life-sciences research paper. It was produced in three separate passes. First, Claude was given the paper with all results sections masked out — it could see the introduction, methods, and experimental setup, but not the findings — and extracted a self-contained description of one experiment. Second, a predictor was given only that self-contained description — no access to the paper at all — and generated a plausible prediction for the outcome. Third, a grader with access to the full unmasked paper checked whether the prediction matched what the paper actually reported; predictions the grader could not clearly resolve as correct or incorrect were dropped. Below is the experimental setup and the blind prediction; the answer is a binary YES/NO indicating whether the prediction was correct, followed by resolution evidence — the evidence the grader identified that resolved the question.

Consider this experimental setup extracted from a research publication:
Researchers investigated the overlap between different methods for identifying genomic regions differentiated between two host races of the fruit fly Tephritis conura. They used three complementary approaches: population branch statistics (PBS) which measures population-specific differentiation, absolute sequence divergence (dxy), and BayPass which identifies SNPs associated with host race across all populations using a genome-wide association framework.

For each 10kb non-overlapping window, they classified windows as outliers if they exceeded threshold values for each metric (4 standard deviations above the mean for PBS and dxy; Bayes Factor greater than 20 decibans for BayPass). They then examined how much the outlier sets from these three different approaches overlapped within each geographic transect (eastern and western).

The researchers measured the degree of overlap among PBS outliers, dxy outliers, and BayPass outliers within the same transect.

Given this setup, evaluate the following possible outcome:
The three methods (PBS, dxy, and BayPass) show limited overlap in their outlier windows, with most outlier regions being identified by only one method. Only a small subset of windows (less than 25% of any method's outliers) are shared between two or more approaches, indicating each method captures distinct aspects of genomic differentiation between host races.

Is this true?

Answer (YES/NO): NO